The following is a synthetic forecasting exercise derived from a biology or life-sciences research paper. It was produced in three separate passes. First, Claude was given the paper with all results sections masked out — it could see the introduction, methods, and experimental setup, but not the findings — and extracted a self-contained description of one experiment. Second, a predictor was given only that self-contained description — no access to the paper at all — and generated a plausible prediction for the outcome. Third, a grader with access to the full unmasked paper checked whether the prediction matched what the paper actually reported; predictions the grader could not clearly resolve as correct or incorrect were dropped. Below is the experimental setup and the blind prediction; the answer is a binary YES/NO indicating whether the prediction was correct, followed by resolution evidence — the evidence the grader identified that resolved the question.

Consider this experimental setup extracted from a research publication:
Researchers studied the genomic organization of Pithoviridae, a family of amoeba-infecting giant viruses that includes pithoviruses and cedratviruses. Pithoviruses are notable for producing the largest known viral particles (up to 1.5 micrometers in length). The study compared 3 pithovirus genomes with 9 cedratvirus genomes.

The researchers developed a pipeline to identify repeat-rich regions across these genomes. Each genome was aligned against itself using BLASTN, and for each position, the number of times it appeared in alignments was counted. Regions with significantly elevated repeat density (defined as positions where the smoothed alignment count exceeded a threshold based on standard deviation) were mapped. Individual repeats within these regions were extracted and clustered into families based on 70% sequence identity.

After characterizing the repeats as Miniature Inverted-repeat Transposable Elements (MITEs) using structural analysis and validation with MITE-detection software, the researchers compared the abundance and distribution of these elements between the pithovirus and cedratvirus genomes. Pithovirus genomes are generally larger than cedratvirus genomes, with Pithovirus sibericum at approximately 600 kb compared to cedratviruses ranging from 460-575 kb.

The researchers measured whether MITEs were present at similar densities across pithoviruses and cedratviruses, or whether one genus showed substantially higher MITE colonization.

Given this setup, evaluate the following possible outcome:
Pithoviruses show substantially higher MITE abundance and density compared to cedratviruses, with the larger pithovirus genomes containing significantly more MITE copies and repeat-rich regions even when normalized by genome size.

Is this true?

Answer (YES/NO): YES